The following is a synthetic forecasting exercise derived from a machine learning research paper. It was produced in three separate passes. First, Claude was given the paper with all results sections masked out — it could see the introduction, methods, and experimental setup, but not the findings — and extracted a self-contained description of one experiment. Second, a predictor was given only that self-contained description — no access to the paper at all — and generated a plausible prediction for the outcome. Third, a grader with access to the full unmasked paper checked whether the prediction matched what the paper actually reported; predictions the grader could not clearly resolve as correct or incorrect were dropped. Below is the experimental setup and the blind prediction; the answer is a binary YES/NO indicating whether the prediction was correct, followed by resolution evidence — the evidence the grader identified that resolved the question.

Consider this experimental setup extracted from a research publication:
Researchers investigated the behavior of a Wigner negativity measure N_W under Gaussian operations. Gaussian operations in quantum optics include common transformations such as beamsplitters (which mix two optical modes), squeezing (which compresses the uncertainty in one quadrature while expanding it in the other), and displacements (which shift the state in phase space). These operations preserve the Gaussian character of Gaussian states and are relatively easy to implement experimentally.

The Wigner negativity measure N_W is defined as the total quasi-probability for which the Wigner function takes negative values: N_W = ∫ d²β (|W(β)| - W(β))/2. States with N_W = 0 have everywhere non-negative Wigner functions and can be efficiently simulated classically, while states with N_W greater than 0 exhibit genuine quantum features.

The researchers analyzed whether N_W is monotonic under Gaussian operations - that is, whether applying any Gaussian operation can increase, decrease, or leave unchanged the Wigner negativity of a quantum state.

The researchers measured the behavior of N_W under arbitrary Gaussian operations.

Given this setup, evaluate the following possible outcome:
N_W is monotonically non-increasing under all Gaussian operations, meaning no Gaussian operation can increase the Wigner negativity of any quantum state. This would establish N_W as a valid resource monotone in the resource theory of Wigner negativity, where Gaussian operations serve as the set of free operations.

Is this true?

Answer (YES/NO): YES